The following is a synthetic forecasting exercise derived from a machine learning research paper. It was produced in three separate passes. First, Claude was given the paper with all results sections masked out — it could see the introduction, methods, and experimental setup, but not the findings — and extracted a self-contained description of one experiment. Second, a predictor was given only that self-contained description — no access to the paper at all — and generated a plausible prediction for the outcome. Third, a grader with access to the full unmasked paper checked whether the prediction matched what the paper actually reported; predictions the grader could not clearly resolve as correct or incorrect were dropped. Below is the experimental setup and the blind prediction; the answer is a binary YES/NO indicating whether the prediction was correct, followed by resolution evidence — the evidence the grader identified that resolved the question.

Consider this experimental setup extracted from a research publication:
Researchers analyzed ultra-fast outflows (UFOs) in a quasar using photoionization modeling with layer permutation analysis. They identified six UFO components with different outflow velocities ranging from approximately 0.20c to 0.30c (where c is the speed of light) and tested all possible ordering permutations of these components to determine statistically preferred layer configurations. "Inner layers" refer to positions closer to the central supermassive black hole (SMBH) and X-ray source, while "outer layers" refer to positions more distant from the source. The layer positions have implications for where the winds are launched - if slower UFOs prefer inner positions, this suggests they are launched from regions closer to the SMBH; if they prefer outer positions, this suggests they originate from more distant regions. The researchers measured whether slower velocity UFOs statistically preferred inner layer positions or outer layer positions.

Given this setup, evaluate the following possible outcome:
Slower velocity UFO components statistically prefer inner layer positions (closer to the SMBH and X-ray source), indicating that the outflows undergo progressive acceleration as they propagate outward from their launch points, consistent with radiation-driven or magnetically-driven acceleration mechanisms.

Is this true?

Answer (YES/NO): YES